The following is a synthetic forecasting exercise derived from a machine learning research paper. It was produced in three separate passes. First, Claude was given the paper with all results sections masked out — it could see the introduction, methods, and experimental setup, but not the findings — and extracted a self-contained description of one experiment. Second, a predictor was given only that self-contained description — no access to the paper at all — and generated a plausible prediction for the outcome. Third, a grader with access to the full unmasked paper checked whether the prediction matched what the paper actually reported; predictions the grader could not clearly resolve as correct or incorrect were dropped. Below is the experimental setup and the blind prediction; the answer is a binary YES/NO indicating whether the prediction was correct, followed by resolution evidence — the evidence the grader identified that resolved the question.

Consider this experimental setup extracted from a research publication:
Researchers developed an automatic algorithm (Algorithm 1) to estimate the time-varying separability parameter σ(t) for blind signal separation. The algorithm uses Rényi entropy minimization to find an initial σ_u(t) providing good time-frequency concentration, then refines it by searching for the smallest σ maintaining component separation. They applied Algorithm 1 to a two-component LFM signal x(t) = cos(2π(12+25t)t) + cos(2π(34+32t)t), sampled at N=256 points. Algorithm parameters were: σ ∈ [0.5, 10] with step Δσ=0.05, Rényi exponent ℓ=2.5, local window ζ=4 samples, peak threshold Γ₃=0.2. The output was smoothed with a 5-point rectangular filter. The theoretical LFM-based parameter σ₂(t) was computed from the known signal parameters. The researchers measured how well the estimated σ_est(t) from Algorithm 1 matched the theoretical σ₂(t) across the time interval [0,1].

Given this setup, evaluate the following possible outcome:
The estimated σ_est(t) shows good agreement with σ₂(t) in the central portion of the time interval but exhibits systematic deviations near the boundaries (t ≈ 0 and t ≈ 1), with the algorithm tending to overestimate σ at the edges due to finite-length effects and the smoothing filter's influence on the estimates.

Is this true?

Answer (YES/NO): NO